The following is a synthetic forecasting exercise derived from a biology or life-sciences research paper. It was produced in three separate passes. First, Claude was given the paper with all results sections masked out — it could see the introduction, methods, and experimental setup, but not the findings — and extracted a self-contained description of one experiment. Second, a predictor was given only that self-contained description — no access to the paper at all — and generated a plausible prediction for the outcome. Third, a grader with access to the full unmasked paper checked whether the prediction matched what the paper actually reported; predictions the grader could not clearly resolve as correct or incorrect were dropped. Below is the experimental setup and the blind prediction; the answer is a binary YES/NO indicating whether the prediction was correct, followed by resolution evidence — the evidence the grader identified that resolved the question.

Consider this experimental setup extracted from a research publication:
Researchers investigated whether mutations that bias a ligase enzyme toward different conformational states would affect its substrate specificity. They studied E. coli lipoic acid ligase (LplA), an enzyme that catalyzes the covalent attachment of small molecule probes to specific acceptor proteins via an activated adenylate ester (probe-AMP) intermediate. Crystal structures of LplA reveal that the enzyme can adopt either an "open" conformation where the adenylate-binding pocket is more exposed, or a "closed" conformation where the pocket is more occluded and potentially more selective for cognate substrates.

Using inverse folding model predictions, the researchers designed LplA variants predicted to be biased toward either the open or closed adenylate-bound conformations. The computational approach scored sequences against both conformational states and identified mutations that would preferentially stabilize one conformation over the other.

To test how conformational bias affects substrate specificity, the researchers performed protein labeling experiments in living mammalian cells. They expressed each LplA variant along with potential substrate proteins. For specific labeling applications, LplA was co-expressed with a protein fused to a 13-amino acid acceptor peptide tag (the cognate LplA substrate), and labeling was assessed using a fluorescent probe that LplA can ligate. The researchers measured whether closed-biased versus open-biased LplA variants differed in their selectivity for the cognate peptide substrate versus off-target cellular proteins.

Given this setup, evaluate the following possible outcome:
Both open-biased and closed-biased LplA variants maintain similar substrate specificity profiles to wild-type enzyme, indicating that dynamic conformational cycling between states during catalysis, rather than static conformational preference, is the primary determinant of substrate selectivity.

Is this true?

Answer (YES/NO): NO